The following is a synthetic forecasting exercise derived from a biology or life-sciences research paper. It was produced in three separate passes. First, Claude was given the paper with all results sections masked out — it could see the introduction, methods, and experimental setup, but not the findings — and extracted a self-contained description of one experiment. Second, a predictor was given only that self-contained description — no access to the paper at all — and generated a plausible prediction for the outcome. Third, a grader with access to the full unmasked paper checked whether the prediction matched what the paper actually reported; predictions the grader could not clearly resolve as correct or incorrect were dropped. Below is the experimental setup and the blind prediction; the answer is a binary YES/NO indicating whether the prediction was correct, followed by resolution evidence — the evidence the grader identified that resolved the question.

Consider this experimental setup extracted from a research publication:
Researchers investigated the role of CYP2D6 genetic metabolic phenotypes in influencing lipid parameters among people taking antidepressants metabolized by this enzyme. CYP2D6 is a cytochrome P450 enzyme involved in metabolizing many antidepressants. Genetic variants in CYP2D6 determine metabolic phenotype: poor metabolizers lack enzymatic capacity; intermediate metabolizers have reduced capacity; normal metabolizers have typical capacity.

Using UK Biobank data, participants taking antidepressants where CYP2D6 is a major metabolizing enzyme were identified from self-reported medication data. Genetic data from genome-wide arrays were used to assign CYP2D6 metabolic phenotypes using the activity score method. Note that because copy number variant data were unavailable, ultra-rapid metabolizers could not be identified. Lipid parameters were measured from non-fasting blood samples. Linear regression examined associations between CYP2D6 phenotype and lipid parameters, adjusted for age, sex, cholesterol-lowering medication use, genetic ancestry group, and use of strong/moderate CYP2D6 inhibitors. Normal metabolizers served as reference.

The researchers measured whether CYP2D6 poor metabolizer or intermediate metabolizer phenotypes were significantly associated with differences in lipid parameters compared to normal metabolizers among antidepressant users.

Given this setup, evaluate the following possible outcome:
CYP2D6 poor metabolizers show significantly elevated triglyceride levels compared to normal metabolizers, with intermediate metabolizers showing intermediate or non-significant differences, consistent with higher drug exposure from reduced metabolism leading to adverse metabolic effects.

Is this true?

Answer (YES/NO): NO